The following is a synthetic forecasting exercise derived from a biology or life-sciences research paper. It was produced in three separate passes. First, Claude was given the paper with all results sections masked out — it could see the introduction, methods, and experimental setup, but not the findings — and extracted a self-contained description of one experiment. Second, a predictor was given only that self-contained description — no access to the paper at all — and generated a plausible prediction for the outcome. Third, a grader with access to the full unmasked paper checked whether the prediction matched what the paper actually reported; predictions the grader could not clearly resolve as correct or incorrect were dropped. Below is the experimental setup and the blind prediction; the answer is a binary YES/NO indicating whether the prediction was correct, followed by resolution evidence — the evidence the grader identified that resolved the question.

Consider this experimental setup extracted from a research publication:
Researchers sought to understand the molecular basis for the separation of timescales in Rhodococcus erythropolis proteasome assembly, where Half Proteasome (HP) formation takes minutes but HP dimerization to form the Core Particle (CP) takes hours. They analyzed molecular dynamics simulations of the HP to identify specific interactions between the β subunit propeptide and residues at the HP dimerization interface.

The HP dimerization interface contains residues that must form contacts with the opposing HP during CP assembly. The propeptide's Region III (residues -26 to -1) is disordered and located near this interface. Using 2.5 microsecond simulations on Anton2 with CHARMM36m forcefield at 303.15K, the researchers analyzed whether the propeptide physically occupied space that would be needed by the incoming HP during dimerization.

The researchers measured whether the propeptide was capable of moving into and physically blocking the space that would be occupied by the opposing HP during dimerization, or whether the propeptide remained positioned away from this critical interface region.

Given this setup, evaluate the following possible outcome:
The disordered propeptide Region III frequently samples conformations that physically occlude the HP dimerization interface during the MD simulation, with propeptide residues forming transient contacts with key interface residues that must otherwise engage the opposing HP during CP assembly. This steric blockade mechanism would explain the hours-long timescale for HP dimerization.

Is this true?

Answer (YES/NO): YES